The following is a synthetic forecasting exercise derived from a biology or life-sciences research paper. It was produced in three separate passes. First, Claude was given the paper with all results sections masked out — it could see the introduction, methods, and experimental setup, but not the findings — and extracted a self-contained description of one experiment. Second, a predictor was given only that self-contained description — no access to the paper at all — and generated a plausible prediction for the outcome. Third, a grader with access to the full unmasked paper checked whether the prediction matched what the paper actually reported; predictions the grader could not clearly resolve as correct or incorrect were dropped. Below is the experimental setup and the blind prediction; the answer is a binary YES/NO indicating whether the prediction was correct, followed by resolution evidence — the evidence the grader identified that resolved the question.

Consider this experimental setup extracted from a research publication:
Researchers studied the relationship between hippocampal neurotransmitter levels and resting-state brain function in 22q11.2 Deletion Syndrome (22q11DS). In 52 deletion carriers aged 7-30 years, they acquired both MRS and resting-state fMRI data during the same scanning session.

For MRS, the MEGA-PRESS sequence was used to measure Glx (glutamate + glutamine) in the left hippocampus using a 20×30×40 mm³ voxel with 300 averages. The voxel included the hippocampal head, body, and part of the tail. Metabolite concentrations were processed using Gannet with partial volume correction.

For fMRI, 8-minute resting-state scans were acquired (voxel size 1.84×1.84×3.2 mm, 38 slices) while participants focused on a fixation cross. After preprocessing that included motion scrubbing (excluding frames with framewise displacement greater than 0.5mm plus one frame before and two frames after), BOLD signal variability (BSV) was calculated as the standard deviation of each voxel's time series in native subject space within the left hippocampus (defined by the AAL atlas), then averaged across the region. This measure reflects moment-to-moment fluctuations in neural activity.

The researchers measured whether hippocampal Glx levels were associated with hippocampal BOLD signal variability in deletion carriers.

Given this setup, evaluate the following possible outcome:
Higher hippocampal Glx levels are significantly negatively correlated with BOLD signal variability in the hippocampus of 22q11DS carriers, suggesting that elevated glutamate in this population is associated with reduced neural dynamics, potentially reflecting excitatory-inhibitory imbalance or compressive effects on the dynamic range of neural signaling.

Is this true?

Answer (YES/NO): NO